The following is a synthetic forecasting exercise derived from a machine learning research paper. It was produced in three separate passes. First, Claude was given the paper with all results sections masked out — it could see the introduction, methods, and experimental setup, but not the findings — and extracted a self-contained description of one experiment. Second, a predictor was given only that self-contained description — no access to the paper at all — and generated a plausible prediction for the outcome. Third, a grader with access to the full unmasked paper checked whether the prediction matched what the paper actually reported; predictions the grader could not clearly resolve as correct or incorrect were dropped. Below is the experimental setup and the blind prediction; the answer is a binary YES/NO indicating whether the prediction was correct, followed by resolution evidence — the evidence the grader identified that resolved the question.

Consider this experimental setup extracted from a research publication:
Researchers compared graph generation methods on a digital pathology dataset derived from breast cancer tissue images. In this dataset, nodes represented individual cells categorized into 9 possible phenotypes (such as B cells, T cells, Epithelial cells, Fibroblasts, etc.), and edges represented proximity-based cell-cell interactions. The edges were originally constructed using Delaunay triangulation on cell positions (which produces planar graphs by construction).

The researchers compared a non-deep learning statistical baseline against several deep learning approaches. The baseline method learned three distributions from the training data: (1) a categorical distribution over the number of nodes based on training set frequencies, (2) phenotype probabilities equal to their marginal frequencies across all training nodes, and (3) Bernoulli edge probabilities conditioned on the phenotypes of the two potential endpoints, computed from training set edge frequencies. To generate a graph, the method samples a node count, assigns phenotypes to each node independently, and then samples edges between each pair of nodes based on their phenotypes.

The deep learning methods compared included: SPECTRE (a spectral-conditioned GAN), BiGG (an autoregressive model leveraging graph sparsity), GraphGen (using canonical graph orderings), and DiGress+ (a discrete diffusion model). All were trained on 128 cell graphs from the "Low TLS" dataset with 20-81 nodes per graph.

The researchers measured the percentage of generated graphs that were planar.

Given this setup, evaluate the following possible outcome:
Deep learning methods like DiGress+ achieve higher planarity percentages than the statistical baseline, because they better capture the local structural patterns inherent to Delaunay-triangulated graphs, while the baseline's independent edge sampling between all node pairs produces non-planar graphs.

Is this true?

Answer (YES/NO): YES